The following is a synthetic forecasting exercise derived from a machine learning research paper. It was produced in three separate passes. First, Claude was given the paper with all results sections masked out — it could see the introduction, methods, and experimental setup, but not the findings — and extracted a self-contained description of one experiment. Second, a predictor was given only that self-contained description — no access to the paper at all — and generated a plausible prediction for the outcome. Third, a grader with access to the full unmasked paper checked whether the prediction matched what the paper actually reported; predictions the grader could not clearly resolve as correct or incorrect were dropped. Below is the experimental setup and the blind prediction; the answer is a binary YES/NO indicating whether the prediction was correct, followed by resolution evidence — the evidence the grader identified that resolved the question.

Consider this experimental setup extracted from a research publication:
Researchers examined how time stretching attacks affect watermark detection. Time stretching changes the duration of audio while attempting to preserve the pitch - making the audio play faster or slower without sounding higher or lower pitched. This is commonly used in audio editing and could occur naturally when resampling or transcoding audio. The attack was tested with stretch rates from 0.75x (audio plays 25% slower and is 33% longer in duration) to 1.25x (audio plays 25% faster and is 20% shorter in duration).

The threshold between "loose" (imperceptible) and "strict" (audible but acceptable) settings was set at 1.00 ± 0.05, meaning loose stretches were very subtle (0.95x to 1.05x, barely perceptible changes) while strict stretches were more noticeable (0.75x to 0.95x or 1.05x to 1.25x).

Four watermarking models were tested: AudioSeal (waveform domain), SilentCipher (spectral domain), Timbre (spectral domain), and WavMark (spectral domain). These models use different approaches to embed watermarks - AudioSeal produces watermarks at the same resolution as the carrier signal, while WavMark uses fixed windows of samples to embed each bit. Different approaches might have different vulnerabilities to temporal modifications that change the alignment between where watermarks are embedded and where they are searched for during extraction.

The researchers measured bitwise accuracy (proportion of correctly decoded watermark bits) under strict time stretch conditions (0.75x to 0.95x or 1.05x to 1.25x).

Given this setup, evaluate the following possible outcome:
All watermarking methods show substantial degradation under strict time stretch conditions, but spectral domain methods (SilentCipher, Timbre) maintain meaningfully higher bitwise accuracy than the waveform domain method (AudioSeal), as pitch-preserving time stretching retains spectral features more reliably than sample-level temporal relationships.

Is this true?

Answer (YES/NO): NO